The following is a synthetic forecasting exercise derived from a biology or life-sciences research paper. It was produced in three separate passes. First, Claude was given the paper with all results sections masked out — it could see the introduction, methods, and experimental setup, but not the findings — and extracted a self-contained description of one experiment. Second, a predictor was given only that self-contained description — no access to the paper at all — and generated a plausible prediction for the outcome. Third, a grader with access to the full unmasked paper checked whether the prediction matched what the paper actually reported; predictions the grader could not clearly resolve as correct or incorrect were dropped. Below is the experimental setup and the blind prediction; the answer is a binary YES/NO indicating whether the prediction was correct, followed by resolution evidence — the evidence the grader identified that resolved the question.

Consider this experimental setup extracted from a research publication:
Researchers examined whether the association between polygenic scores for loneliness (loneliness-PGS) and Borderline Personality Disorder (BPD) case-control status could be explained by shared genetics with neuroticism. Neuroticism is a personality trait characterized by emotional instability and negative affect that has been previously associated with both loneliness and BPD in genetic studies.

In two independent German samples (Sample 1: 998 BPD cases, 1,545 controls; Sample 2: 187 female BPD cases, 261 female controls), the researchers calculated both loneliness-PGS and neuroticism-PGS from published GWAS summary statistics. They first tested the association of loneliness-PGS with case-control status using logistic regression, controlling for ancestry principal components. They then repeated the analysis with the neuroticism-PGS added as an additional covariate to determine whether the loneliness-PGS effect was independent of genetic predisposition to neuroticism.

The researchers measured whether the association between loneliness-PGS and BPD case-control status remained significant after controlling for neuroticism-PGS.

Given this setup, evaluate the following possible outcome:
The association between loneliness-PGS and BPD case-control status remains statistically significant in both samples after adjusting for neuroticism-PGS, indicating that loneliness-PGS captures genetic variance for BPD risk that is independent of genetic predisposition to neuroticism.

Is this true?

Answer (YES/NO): YES